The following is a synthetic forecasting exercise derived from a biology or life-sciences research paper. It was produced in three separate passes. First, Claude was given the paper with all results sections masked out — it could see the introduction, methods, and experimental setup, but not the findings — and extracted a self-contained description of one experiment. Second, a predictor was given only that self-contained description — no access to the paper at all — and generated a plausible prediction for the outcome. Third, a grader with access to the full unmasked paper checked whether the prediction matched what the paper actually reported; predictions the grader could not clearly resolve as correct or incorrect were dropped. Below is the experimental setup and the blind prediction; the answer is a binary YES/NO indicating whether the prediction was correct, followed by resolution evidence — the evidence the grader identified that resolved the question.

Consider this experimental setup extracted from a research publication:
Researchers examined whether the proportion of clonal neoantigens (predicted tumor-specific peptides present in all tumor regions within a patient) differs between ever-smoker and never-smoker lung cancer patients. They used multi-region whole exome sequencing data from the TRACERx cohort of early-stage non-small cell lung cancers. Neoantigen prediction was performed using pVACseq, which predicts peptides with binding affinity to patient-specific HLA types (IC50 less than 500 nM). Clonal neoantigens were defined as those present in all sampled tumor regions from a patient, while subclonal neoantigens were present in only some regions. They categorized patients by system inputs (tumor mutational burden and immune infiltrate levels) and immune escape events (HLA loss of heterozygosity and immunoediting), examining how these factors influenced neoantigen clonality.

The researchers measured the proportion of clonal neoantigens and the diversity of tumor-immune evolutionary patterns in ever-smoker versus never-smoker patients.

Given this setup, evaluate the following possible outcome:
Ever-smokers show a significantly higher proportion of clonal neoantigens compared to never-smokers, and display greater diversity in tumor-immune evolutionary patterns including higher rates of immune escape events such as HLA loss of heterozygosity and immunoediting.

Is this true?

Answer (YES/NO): NO